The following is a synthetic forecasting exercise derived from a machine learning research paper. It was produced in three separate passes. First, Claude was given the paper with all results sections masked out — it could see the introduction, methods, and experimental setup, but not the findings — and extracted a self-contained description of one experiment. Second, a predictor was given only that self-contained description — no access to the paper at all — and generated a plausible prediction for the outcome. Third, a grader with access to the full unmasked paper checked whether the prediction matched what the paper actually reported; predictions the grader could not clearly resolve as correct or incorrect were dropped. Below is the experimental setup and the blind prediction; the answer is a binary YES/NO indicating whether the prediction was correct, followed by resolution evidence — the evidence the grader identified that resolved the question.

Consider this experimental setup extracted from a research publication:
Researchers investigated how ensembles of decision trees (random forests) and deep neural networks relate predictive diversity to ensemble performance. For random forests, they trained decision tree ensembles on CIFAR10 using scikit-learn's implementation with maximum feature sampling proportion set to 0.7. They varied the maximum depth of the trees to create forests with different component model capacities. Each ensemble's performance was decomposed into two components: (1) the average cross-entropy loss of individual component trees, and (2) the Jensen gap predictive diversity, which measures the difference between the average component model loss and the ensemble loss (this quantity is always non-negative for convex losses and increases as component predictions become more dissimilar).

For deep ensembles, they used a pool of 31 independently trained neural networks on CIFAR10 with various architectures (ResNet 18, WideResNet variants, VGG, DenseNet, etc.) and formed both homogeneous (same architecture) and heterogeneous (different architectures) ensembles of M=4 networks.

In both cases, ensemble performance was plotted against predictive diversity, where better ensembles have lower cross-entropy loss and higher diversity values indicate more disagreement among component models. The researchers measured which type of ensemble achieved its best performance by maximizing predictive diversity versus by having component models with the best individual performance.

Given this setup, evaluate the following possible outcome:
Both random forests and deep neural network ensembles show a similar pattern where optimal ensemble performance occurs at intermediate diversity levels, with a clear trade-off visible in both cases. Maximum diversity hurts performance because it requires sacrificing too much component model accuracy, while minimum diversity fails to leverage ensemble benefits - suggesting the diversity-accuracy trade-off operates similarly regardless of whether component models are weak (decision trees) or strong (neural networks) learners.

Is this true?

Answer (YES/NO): NO